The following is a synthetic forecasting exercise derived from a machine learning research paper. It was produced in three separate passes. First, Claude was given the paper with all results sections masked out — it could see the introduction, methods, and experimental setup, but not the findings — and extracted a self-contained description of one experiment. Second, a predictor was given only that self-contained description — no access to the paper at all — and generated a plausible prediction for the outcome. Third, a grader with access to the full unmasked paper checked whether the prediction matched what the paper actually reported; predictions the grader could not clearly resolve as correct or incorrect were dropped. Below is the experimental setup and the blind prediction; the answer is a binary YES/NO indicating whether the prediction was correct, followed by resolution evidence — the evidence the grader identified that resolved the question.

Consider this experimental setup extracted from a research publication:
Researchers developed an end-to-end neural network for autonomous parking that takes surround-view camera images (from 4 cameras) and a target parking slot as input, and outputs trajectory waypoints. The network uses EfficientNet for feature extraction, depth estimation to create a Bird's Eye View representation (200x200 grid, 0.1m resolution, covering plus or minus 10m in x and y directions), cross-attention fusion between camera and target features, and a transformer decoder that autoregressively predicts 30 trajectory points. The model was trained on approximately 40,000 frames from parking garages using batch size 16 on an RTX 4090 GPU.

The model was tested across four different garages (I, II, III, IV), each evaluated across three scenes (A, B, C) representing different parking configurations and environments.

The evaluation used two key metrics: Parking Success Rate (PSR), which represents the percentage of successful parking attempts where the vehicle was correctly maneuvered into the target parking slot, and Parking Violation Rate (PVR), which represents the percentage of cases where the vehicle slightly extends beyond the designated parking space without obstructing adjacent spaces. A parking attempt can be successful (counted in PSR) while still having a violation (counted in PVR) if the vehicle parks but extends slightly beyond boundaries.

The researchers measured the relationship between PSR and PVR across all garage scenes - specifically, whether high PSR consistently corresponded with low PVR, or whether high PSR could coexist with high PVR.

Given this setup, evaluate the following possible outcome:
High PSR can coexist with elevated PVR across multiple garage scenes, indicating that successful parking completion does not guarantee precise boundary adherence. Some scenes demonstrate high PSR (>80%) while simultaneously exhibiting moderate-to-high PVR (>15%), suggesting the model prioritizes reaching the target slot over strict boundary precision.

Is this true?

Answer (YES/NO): YES